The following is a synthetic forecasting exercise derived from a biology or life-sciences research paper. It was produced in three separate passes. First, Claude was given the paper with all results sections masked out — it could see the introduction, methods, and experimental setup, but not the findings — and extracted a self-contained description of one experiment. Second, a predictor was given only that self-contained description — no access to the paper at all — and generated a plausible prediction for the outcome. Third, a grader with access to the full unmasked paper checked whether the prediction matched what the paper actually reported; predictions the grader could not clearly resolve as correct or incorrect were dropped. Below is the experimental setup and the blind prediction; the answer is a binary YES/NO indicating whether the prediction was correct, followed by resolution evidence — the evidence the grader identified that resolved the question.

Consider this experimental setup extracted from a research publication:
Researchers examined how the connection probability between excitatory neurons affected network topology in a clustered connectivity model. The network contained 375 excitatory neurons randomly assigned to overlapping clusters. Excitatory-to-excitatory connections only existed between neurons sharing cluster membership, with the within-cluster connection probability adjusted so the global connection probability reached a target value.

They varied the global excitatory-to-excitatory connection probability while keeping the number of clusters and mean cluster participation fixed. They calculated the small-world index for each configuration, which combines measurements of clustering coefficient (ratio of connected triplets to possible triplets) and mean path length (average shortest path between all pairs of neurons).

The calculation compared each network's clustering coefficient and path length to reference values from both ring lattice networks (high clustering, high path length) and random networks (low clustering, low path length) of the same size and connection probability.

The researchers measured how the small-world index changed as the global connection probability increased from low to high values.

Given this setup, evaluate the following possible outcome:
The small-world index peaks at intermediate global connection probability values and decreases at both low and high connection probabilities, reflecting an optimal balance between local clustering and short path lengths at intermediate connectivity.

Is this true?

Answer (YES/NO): NO